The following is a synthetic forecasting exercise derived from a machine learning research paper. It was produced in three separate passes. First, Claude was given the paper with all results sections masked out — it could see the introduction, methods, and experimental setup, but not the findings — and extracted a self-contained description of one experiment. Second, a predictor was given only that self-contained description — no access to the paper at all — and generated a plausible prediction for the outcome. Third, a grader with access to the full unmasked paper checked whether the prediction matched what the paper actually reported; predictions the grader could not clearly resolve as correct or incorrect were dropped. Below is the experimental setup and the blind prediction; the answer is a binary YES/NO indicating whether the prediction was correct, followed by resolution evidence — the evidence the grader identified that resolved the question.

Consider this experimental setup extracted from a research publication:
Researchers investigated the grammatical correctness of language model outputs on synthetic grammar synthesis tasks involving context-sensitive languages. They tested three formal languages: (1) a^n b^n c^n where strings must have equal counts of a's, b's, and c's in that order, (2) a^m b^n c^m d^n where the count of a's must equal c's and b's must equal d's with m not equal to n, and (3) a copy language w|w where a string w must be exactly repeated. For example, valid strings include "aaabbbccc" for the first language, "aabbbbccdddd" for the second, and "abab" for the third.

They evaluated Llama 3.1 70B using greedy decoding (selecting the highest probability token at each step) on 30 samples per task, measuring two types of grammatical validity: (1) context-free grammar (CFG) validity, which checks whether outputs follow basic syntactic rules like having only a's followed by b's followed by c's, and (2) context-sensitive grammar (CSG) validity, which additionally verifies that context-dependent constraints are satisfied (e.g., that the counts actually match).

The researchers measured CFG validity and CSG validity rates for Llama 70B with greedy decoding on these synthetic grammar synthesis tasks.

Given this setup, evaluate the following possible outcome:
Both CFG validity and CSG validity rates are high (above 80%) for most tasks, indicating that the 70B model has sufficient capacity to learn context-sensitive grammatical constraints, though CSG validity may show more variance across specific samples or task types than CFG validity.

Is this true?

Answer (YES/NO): NO